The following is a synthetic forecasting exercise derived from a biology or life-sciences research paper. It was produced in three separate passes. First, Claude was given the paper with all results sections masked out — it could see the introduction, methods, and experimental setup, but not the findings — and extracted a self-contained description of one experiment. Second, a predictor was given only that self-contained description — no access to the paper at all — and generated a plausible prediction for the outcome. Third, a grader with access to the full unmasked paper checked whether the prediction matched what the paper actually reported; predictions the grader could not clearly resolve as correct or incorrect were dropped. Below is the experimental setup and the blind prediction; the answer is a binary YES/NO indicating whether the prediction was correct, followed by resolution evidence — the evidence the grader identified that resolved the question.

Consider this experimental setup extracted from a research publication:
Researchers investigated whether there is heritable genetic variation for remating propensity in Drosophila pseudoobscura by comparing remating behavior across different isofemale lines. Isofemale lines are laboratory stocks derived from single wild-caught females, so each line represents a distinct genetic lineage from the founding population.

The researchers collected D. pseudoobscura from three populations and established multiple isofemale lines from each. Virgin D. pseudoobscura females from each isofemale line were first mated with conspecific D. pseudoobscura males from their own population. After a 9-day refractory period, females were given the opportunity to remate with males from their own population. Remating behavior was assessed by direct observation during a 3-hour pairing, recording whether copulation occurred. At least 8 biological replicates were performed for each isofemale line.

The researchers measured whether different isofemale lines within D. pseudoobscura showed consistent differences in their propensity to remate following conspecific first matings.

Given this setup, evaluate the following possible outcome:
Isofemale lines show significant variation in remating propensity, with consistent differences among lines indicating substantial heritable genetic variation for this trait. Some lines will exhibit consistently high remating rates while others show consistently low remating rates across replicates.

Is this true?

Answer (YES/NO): YES